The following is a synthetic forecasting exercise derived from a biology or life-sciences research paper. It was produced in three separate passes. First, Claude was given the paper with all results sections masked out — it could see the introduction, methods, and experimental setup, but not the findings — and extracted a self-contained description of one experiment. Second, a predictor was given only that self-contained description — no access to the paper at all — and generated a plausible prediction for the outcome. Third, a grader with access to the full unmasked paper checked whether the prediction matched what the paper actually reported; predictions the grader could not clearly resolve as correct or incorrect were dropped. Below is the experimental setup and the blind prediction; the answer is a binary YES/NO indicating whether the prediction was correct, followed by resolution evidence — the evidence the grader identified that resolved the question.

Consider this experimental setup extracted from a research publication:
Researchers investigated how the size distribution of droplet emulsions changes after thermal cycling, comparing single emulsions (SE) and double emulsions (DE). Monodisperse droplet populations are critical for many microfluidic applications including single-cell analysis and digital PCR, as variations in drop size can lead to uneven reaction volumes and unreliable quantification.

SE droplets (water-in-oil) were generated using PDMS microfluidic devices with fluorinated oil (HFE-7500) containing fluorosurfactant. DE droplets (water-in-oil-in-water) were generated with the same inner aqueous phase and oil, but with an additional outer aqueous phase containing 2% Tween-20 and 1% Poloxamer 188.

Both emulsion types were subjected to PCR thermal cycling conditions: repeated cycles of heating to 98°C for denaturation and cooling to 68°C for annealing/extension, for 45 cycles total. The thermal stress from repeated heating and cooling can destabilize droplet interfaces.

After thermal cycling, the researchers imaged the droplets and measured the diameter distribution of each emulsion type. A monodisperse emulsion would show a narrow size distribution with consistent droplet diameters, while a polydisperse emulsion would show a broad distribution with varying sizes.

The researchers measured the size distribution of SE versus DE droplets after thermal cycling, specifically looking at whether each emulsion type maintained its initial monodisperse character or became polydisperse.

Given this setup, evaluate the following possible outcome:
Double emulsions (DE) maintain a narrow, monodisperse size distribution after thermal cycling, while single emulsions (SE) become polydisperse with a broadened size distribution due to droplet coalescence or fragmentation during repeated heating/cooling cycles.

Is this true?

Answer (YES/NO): YES